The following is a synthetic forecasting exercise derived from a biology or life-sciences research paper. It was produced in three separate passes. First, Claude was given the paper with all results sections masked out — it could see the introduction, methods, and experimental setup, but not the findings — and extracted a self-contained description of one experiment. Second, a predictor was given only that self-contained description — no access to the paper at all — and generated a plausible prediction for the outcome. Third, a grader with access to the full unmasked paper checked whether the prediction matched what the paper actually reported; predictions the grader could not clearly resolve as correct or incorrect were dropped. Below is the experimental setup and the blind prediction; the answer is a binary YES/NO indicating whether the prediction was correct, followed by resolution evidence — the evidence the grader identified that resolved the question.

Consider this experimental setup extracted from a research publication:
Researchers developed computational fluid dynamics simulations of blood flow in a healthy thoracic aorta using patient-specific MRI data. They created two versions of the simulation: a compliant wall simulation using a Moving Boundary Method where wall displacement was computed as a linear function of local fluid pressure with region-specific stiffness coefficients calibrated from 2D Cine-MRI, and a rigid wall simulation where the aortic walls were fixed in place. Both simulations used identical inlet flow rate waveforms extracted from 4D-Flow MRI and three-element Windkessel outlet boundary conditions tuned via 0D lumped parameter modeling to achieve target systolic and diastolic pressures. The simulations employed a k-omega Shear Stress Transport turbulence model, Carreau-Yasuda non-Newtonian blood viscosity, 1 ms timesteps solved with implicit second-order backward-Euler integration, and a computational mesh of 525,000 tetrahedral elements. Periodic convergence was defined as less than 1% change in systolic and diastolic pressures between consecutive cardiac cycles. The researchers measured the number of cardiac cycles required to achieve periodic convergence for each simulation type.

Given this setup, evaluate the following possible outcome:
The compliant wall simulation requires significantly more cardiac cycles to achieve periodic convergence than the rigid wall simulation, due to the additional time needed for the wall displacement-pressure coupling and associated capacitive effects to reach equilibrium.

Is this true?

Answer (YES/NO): YES